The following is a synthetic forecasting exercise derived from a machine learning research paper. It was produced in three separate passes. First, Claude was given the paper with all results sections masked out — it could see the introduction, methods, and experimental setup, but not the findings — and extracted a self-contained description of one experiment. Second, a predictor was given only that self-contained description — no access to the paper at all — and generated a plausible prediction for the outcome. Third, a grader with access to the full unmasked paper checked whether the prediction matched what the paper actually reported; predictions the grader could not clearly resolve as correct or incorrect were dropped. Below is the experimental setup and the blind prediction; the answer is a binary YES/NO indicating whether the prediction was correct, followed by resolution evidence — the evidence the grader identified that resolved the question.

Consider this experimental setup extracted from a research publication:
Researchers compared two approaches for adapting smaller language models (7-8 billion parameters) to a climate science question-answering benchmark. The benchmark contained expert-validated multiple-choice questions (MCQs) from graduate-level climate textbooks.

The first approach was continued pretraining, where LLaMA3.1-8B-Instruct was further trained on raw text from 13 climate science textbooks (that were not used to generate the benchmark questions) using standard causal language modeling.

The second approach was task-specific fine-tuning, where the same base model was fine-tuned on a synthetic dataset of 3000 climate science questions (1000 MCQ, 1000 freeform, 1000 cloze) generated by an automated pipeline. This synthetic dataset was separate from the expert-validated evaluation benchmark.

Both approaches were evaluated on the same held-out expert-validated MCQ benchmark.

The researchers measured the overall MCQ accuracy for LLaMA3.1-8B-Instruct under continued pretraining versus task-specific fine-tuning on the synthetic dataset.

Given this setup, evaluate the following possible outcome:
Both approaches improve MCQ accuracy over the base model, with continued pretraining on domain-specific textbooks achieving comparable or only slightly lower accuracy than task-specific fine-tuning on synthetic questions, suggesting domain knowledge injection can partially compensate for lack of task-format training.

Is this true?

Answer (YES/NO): NO